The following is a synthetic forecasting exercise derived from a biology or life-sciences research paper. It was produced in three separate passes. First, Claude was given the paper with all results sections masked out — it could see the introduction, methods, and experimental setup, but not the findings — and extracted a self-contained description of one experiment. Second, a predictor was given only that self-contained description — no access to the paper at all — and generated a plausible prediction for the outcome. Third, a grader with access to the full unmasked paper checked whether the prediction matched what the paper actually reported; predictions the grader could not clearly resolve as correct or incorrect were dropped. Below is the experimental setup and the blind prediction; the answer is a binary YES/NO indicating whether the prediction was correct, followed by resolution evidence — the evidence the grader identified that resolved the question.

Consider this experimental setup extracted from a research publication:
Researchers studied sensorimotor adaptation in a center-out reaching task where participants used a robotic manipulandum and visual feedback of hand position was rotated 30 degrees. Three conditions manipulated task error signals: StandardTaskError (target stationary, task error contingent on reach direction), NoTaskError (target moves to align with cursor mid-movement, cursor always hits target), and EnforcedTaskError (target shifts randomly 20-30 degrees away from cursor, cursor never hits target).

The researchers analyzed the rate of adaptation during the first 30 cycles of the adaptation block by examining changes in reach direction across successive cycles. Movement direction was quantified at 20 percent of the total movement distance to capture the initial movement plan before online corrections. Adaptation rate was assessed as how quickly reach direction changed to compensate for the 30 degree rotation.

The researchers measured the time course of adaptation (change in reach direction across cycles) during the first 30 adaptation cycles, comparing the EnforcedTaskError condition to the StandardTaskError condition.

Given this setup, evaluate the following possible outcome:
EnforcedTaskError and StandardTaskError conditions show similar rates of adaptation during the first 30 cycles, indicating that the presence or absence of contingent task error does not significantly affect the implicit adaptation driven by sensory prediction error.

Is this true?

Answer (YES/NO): NO